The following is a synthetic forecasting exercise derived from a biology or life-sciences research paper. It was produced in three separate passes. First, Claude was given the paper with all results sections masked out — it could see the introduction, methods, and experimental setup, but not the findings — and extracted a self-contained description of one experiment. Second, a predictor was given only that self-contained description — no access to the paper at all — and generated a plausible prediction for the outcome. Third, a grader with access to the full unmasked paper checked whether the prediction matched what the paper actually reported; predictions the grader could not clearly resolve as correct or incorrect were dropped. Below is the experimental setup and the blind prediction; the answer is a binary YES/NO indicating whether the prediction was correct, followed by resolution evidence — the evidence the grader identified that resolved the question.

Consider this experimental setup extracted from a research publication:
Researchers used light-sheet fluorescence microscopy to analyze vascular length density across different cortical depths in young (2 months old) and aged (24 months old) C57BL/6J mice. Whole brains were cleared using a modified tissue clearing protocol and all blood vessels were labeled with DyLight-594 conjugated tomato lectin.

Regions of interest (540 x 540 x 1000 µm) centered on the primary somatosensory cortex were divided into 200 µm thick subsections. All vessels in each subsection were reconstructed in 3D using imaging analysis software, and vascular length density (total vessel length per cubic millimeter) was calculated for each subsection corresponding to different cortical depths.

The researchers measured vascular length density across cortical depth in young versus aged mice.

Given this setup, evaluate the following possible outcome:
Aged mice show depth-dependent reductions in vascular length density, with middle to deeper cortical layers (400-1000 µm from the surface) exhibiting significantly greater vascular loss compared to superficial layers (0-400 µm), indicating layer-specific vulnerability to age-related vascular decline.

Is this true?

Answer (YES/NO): YES